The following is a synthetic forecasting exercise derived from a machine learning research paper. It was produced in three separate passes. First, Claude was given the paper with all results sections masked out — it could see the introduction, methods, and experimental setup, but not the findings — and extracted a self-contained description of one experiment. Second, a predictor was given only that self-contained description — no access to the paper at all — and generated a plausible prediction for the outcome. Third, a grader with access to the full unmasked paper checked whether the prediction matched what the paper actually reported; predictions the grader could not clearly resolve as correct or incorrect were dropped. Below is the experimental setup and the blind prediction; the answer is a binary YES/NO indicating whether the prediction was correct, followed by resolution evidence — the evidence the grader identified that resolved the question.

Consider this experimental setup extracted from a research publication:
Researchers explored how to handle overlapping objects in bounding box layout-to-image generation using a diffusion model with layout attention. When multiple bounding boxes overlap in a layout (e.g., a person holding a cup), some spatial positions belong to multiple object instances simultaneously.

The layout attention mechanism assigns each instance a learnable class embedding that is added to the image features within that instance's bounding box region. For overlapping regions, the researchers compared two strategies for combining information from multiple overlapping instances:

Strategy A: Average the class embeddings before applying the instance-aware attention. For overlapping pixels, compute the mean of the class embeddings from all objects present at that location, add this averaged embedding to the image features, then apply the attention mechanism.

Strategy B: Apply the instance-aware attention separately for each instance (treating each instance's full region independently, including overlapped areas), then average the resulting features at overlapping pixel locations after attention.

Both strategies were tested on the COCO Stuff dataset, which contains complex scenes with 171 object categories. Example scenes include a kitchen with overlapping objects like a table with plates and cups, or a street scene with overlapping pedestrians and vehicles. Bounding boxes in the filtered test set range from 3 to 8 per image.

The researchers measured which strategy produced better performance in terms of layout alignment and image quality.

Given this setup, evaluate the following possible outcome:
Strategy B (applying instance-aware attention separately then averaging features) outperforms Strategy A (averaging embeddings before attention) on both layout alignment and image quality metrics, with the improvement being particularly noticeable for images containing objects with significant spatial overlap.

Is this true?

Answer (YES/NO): NO